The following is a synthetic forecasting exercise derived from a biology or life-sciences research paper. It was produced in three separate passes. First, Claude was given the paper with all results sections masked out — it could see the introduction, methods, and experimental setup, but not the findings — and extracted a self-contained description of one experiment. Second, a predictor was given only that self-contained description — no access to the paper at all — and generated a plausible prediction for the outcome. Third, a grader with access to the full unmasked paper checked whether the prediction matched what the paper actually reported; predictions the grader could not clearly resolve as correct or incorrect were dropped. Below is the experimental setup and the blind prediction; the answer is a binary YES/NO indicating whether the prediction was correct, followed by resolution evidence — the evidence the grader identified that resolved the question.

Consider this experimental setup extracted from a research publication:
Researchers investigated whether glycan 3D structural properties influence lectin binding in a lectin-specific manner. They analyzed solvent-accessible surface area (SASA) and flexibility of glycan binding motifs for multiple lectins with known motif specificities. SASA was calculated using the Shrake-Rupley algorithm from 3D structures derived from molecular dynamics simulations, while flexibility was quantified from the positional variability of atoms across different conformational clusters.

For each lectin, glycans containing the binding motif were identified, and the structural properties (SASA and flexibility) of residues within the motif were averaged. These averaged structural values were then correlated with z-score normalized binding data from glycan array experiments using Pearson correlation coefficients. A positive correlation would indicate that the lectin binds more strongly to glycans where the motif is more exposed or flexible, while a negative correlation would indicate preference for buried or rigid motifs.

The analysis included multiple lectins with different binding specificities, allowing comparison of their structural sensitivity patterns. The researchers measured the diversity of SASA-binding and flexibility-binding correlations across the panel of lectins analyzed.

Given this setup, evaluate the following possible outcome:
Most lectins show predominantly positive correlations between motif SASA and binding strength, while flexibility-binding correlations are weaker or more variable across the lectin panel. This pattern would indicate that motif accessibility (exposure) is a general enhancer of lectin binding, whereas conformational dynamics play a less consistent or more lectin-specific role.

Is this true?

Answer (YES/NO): YES